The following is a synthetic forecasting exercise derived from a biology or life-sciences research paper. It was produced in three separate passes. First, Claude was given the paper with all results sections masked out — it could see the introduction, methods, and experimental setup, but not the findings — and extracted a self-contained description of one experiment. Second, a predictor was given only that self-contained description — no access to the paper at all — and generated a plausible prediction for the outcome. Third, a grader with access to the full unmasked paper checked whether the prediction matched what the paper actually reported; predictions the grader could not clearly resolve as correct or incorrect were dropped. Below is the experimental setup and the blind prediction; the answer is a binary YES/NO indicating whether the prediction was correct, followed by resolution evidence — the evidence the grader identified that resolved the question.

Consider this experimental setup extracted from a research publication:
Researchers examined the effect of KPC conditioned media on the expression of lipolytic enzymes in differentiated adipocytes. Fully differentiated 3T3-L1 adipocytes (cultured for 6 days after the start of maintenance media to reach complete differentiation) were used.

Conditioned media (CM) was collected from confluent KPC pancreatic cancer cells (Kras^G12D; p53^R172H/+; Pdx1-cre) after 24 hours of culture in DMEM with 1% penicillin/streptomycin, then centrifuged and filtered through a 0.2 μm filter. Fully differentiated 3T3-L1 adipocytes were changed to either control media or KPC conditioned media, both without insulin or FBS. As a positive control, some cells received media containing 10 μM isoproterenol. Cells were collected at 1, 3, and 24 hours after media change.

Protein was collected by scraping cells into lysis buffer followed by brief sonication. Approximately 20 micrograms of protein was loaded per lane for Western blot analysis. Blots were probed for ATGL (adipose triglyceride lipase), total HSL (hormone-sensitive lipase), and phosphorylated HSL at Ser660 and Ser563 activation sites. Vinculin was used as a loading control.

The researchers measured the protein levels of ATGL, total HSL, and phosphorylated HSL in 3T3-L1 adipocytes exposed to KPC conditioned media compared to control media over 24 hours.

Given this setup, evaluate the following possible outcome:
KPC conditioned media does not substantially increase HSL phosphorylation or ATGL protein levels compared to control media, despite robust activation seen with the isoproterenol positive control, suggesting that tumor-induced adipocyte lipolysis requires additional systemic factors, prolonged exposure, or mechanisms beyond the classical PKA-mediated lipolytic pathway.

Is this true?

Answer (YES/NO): YES